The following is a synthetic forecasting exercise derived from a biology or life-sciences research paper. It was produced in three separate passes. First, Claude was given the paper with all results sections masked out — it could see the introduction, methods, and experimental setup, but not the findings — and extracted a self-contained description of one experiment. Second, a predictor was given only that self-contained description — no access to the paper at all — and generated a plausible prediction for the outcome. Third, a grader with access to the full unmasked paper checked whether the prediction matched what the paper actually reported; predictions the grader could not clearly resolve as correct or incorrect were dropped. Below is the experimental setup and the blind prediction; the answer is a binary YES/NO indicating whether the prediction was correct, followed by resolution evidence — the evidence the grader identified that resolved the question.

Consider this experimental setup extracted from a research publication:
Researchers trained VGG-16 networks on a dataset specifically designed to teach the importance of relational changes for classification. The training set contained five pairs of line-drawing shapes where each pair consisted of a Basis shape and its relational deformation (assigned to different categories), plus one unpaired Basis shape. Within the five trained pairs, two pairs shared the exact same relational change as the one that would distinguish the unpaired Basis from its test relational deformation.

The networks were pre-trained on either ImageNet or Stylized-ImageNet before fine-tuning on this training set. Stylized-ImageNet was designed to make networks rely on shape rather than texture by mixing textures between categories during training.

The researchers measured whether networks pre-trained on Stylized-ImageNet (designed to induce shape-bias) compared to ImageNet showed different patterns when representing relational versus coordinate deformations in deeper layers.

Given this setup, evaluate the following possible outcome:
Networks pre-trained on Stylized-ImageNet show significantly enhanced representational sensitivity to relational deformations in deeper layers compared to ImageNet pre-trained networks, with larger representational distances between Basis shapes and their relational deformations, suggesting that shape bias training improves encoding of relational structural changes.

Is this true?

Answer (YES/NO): NO